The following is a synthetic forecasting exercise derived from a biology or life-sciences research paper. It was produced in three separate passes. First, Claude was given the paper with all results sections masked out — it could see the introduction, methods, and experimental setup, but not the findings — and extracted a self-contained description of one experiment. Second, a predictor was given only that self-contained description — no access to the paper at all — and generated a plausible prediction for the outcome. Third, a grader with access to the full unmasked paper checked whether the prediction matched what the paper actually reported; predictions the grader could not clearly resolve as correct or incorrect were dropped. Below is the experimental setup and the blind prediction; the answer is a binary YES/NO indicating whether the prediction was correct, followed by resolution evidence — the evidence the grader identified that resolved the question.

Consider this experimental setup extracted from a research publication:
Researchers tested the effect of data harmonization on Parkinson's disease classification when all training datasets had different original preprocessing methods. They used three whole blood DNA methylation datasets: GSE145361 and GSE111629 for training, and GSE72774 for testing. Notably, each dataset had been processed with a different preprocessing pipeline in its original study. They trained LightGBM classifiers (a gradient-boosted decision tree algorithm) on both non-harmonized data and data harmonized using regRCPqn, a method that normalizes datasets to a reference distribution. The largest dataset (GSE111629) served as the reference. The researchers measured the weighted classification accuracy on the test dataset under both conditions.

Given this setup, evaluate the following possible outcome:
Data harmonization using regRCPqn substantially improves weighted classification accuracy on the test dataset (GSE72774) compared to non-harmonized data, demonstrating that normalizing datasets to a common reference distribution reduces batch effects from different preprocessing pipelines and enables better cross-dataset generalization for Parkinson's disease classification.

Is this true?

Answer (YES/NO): YES